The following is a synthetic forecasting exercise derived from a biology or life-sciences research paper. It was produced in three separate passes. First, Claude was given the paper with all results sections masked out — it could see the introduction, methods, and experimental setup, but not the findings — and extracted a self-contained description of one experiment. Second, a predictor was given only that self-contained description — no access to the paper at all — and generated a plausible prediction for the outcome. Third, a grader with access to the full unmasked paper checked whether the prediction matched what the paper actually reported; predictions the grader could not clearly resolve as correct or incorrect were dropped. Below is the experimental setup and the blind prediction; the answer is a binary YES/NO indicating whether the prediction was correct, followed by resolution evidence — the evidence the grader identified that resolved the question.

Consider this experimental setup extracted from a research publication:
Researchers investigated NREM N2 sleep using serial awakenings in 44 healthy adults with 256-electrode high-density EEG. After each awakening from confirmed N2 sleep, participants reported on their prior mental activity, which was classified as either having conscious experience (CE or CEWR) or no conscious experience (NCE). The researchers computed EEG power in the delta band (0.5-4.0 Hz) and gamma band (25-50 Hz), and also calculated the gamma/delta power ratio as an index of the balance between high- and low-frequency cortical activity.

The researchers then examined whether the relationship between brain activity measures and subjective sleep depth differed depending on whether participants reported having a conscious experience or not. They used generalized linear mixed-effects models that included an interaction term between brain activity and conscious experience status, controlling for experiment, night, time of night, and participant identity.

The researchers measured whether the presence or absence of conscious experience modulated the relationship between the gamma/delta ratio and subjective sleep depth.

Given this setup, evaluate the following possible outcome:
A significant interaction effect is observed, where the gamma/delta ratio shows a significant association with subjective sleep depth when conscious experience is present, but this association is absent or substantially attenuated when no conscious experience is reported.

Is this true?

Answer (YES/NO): NO